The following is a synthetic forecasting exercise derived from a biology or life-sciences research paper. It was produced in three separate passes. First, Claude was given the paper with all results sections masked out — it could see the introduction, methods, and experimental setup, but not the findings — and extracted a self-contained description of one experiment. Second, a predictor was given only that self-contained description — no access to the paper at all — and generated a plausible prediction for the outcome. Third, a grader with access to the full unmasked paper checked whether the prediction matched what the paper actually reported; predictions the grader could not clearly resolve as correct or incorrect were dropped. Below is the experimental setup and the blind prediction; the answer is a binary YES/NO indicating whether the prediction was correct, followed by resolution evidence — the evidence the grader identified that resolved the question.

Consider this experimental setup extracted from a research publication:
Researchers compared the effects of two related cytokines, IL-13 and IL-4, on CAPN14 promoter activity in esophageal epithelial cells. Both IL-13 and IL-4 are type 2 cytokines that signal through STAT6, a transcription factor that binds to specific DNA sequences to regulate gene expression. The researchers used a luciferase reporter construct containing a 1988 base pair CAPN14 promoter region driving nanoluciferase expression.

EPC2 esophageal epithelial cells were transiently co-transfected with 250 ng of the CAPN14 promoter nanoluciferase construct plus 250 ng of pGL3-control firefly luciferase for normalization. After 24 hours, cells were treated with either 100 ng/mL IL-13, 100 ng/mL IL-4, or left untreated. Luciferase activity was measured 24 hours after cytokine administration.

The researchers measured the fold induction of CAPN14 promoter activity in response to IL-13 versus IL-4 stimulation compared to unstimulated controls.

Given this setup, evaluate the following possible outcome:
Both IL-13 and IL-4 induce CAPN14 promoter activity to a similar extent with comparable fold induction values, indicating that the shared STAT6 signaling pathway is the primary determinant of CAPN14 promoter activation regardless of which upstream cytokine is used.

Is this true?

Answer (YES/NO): YES